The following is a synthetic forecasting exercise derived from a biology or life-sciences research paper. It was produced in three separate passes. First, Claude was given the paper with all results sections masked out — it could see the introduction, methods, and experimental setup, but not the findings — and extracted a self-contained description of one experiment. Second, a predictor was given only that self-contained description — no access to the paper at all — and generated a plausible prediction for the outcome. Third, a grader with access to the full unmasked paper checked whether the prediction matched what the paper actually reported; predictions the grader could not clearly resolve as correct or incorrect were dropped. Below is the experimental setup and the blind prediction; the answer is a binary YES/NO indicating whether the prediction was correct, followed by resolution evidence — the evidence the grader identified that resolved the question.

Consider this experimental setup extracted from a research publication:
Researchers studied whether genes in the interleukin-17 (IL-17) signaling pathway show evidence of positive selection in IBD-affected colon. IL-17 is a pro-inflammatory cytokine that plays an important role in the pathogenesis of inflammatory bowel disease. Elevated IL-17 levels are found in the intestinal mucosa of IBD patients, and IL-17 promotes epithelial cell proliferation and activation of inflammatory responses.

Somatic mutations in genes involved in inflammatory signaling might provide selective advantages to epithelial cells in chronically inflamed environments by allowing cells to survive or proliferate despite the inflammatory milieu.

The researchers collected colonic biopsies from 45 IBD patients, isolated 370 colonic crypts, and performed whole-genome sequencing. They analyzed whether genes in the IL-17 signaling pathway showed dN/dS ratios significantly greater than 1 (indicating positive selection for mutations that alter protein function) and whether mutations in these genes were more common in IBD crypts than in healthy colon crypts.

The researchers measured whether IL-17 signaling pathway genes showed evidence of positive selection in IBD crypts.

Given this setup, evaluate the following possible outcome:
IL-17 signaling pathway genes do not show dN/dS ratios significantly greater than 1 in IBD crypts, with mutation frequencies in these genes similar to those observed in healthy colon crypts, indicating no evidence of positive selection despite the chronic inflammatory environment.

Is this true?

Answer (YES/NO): NO